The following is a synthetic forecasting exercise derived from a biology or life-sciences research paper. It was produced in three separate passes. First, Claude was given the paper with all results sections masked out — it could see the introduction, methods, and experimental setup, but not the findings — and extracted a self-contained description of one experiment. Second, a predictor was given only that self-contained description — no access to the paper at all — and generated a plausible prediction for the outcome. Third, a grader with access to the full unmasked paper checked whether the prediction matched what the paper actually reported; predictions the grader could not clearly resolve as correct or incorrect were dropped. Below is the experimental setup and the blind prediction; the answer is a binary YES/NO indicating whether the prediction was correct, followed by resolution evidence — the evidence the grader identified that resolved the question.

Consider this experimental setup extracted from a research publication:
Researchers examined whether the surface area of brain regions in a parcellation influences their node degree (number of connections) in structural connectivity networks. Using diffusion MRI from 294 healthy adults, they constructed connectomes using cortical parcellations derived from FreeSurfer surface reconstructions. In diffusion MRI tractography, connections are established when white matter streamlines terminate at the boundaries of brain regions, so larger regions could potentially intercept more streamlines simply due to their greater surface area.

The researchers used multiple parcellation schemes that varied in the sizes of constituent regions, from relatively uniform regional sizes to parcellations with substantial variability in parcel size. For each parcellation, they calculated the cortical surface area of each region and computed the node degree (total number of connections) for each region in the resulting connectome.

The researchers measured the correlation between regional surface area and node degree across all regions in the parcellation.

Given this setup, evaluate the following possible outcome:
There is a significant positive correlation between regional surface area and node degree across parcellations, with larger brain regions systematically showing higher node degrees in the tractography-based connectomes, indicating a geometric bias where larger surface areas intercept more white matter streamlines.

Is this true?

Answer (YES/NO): YES